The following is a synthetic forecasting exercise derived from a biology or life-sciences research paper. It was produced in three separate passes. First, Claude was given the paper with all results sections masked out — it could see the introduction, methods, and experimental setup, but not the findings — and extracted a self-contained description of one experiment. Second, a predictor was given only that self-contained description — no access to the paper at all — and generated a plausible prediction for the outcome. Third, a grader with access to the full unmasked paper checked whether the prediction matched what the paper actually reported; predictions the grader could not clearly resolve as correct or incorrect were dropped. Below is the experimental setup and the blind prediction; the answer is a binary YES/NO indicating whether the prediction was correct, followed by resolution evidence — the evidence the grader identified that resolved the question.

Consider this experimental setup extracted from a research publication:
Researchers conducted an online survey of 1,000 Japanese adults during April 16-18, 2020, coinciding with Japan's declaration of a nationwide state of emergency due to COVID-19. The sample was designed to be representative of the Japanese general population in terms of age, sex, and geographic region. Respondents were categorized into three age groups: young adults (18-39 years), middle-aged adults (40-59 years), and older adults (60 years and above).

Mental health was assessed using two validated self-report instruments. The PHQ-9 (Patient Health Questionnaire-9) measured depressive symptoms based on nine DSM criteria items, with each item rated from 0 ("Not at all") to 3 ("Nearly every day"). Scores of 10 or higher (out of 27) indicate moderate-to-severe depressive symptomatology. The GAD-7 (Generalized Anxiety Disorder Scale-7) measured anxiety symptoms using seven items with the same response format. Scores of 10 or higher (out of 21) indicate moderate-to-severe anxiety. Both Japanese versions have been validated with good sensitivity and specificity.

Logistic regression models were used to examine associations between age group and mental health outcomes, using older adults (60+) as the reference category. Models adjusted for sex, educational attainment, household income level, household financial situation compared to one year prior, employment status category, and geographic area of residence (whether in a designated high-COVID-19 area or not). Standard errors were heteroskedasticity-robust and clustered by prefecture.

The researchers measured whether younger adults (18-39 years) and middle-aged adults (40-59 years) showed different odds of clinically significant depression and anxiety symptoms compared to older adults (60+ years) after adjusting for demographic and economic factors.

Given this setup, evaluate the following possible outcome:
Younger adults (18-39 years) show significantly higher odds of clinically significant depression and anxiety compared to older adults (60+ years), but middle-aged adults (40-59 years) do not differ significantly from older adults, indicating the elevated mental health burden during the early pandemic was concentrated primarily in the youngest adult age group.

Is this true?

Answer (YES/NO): NO